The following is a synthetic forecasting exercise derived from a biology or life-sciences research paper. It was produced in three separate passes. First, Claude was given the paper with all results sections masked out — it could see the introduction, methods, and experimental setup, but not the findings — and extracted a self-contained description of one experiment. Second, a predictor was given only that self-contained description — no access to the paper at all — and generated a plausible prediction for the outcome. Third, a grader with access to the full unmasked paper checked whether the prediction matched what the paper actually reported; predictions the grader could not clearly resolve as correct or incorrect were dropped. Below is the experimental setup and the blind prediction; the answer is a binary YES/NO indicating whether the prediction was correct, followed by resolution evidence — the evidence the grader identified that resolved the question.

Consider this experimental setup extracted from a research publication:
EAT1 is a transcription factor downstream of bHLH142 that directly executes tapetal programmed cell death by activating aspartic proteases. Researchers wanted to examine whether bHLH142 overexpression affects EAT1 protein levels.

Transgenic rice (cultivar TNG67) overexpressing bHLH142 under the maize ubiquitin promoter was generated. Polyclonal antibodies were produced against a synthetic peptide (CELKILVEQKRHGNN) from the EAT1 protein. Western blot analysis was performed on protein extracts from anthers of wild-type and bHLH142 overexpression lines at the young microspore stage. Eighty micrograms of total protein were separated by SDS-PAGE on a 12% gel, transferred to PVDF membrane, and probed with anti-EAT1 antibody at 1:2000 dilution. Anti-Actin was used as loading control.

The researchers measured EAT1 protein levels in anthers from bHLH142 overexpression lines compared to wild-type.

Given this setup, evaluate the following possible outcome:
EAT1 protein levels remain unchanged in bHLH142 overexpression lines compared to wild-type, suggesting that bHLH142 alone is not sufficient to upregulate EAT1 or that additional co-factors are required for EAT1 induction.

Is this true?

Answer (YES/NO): NO